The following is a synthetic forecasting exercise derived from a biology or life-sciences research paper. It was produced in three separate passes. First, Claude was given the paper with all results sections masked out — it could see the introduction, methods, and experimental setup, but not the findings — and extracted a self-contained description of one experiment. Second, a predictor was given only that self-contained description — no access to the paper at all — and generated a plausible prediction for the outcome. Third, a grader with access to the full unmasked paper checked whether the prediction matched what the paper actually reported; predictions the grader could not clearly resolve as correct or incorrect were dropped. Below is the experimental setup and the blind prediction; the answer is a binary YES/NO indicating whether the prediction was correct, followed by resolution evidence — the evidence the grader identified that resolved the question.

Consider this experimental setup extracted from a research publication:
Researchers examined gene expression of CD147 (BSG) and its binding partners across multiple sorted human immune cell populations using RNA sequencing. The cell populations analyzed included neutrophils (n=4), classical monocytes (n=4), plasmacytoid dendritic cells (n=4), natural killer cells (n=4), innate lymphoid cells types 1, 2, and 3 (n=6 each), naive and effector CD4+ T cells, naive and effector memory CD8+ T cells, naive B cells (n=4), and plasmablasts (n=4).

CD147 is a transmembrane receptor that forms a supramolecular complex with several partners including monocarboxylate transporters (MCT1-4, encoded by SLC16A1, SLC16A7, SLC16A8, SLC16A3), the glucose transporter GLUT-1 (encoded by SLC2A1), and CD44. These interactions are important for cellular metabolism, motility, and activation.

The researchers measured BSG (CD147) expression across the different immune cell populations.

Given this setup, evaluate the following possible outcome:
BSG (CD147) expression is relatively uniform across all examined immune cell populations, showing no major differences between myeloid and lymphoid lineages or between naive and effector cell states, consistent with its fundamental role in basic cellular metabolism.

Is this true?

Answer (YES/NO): NO